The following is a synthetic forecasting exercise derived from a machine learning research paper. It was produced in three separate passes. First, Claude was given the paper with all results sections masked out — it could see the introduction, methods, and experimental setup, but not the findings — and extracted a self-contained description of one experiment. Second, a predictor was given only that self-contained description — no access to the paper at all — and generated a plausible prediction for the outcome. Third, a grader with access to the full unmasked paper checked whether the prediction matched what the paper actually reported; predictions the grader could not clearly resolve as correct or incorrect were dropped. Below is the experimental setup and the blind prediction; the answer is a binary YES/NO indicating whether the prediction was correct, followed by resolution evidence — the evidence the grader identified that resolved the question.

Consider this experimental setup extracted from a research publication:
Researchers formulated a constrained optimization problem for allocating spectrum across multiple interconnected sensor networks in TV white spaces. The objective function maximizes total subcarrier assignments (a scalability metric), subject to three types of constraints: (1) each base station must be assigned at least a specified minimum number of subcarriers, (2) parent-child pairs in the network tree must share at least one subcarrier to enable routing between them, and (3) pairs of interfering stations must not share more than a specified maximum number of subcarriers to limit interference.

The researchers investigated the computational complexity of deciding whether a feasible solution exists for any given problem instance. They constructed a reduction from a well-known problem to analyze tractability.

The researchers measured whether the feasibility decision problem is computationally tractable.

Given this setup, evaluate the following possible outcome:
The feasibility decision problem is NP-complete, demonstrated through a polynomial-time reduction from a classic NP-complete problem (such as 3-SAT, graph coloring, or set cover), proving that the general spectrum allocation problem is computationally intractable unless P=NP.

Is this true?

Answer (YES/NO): YES